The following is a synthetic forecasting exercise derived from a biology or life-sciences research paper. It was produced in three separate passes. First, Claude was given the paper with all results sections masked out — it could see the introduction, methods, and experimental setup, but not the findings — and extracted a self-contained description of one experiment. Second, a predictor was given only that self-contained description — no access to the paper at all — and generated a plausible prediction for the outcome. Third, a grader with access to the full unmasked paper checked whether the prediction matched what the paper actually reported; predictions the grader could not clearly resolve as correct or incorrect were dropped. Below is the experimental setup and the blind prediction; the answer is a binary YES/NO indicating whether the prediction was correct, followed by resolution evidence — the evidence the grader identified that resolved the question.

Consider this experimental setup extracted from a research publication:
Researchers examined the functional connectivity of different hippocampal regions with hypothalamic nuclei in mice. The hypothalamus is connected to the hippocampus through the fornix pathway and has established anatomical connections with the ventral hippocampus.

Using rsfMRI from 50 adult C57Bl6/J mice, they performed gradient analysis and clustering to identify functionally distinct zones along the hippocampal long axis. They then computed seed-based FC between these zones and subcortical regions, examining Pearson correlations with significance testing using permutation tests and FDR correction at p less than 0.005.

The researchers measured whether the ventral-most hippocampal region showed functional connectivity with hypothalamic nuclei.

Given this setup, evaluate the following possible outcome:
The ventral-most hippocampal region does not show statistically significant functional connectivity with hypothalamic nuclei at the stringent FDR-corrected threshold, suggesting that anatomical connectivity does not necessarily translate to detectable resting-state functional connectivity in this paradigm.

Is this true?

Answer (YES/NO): YES